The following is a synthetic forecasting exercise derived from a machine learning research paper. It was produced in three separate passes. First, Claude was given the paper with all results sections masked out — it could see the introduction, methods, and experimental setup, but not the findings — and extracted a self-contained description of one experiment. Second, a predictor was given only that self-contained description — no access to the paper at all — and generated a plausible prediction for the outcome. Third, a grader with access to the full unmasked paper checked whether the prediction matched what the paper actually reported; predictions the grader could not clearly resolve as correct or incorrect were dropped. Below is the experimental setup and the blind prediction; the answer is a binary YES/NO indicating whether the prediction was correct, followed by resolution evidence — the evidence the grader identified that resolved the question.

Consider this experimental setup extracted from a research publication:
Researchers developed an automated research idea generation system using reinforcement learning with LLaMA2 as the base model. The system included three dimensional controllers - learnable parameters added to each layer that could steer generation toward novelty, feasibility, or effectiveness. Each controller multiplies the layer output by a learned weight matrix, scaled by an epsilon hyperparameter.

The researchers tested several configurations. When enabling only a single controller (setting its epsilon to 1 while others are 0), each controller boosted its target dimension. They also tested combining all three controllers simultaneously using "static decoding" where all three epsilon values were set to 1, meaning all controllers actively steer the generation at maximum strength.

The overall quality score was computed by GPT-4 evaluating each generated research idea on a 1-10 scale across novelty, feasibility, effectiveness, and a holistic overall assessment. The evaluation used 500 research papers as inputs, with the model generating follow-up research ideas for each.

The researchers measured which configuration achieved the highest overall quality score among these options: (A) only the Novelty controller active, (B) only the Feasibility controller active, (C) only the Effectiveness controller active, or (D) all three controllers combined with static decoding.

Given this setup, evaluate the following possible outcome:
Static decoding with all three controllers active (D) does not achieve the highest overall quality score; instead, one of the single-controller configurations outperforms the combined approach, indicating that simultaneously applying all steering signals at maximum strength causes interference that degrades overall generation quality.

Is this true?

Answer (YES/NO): YES